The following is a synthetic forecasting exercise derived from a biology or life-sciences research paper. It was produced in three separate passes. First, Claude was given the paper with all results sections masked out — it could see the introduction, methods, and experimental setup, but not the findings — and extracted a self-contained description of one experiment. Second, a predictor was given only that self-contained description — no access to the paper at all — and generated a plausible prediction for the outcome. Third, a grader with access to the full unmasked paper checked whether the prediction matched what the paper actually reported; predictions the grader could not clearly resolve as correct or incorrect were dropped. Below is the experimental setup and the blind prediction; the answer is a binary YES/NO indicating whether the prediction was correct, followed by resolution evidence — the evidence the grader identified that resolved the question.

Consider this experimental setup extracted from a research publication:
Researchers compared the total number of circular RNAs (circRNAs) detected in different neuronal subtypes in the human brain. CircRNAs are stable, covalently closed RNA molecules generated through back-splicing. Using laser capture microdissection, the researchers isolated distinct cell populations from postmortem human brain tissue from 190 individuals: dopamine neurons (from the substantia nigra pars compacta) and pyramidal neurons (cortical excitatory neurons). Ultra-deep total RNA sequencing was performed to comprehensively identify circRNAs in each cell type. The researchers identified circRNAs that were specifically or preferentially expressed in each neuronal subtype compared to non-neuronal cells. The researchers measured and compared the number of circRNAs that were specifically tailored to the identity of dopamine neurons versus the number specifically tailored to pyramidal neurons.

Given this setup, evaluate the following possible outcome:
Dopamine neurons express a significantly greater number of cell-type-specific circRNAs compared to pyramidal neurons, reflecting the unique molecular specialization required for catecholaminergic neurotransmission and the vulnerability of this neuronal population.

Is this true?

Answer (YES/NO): NO